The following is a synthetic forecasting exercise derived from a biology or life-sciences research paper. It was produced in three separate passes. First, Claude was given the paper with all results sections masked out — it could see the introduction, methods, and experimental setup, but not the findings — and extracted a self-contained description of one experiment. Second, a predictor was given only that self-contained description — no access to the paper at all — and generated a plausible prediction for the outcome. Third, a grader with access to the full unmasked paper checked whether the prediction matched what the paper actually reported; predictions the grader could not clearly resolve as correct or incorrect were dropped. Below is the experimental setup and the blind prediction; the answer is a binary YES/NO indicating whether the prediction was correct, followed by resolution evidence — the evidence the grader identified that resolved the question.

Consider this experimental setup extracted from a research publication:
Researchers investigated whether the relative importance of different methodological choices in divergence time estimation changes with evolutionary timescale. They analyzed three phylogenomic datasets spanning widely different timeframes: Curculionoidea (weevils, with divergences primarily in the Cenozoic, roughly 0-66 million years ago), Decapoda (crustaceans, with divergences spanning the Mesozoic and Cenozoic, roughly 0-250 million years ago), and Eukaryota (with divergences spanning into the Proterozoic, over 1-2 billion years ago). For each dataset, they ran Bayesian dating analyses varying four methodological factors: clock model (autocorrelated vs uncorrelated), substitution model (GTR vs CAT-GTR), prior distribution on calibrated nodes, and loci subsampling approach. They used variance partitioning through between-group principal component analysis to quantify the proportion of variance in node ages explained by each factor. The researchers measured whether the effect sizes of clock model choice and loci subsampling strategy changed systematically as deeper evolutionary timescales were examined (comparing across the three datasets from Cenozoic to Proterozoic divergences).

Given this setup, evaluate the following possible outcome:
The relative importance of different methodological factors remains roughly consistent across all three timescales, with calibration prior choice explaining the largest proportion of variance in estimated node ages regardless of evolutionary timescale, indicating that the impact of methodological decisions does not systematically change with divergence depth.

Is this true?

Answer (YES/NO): NO